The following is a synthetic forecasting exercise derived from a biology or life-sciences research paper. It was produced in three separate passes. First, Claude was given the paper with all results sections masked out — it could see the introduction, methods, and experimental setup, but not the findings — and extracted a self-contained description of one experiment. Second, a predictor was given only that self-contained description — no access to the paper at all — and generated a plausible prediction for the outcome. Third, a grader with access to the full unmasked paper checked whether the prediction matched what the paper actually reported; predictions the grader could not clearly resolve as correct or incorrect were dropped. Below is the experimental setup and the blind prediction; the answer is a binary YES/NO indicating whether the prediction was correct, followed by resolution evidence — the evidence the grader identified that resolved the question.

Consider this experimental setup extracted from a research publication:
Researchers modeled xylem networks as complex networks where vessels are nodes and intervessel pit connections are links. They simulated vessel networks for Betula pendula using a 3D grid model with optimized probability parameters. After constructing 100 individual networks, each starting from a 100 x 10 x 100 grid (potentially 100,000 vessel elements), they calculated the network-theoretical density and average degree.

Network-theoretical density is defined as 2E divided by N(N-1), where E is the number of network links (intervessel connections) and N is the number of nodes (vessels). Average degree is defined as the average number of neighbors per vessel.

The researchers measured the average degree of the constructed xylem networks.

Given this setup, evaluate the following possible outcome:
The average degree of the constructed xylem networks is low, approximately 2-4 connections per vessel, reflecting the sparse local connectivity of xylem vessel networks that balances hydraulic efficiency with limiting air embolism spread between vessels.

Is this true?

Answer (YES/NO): YES